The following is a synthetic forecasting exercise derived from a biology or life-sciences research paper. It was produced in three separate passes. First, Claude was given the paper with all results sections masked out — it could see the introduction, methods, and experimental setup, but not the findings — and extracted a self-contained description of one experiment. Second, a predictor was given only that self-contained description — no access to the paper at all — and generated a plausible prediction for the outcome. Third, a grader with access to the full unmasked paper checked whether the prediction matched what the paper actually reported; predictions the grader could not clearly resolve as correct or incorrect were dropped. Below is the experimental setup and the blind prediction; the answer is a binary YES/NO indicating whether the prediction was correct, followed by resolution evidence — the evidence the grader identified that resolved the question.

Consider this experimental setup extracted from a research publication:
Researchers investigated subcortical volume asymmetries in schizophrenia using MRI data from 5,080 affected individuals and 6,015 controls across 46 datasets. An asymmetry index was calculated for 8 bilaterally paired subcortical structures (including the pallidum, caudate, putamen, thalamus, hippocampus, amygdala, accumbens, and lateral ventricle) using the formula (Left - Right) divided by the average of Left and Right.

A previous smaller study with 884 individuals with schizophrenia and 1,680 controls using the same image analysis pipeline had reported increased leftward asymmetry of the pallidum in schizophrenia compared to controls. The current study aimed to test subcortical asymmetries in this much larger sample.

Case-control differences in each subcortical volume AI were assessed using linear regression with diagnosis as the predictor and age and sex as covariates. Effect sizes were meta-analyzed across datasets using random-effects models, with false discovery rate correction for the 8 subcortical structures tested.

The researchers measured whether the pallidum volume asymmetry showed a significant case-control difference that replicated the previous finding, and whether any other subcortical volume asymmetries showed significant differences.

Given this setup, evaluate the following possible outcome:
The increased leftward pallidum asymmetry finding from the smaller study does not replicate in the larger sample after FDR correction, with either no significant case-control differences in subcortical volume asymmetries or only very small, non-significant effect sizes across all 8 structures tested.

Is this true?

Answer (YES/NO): YES